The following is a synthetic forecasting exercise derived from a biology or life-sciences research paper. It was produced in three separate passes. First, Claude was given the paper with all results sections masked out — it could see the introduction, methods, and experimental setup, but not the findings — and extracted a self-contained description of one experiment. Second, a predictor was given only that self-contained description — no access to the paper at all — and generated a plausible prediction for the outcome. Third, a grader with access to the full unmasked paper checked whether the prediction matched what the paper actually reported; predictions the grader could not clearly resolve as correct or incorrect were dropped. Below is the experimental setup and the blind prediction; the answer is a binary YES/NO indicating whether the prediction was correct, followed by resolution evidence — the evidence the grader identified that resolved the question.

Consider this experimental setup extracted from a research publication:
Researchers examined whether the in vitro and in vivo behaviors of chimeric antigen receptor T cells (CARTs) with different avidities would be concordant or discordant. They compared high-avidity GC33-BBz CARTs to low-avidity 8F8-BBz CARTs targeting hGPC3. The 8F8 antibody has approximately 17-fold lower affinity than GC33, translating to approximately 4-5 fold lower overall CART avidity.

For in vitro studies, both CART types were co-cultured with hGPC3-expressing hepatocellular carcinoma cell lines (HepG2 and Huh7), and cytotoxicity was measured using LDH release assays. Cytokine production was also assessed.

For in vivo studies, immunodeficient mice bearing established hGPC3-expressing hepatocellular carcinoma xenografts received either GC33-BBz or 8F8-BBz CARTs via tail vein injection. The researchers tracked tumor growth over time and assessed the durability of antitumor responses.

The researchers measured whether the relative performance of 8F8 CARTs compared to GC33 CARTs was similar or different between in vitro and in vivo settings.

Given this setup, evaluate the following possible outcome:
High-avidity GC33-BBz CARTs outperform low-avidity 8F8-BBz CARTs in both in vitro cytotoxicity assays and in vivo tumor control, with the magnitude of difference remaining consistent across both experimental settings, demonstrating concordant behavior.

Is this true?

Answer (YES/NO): NO